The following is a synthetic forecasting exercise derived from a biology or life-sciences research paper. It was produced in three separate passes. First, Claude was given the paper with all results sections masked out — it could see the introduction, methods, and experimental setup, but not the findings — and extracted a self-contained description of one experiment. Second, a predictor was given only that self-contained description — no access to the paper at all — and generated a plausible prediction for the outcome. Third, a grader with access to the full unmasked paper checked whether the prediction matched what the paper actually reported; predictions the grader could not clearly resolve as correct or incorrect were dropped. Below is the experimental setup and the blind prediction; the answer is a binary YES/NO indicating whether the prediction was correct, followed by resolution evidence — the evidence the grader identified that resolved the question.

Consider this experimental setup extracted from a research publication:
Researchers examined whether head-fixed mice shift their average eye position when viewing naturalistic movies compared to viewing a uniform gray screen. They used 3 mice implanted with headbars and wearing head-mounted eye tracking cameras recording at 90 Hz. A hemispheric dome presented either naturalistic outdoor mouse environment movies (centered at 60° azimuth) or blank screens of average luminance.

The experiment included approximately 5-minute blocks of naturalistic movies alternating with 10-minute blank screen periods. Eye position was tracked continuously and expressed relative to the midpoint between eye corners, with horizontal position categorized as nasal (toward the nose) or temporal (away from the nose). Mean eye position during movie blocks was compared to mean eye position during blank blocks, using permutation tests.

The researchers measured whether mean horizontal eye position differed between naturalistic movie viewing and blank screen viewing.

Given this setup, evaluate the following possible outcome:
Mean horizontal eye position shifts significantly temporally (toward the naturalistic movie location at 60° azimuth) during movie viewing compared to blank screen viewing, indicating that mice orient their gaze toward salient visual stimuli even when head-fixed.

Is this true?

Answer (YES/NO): NO